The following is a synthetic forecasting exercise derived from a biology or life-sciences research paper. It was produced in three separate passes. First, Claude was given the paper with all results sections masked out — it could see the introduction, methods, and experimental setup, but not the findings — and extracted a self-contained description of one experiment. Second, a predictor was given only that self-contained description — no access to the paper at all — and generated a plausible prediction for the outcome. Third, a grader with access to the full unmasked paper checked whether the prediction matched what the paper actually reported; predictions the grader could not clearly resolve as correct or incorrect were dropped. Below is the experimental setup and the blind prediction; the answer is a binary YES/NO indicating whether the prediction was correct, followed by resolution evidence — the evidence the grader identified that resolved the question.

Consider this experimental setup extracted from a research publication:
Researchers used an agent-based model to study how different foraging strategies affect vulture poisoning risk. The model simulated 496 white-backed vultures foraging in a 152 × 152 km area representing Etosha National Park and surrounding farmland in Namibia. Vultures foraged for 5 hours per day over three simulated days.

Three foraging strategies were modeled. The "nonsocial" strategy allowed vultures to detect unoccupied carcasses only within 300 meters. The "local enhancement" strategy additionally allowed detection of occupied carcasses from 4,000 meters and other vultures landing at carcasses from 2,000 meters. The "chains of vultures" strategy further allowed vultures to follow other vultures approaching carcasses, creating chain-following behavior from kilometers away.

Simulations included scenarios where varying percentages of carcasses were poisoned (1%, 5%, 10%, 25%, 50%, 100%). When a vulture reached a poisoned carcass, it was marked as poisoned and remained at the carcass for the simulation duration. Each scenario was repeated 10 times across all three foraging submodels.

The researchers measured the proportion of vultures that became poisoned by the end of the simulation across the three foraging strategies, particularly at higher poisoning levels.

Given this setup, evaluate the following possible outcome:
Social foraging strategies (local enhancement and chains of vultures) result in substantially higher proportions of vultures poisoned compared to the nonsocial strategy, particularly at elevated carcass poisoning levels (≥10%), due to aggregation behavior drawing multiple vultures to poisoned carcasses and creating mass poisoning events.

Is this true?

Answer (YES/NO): YES